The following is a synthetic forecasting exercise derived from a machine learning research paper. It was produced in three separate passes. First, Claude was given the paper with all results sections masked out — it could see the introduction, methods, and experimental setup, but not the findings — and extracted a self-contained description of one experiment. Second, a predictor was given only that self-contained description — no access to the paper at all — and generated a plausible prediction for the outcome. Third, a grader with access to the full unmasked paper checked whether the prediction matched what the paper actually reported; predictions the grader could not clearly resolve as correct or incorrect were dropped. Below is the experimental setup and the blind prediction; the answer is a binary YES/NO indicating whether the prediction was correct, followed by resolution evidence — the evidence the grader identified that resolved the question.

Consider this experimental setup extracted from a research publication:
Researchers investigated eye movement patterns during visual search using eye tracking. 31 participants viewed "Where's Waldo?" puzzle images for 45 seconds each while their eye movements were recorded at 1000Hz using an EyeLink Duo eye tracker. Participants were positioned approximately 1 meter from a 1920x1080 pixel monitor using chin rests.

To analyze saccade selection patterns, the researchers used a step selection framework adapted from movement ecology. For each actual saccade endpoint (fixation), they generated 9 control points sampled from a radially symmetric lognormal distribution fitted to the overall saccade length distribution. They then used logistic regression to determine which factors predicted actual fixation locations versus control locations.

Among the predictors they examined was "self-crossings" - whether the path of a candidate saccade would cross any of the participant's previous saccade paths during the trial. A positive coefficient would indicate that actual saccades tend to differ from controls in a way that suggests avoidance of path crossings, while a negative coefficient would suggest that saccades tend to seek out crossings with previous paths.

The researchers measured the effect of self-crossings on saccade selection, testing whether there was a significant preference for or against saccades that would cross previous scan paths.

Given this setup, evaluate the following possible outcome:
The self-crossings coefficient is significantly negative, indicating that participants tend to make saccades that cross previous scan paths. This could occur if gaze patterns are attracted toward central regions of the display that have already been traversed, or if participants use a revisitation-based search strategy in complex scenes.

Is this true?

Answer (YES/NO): NO